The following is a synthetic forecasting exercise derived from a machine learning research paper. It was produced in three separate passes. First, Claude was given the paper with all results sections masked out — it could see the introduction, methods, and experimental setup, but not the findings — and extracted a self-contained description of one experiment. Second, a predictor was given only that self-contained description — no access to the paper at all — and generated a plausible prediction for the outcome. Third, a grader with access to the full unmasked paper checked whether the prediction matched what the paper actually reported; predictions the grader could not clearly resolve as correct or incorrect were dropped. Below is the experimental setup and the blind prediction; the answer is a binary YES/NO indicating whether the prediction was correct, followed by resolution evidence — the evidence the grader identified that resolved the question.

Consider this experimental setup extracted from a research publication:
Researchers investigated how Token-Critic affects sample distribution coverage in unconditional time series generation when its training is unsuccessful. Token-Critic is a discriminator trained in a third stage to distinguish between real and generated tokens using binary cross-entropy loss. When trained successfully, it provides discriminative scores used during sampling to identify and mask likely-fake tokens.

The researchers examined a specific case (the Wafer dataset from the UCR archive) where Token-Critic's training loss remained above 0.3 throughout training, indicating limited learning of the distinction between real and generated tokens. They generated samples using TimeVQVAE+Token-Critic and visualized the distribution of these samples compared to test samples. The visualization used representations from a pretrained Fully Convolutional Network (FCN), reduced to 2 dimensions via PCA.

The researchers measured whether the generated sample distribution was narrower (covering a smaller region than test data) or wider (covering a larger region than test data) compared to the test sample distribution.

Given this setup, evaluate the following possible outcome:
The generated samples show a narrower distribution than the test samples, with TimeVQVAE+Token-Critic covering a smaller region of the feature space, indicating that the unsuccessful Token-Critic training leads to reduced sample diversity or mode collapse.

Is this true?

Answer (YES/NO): NO